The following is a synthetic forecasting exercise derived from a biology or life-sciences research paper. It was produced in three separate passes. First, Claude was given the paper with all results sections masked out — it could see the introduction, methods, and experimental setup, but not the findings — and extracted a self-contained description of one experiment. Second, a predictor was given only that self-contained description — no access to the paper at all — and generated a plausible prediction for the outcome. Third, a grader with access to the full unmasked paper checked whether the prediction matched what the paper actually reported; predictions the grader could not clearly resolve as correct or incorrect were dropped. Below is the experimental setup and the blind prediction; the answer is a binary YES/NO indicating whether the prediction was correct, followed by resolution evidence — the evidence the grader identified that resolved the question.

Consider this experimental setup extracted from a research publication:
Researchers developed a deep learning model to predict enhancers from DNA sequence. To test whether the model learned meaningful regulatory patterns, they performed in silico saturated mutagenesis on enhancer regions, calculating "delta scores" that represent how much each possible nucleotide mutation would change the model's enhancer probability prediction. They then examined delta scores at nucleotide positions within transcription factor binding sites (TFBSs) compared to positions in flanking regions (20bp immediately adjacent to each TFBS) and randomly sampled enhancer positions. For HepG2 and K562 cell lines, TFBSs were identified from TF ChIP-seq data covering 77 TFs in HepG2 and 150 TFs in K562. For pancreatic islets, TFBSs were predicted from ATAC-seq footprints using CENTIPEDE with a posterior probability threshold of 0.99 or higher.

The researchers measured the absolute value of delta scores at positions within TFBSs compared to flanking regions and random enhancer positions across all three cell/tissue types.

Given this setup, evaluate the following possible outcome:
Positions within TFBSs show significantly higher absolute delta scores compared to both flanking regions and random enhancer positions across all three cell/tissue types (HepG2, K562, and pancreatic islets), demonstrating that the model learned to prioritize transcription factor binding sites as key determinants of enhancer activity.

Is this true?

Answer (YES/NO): YES